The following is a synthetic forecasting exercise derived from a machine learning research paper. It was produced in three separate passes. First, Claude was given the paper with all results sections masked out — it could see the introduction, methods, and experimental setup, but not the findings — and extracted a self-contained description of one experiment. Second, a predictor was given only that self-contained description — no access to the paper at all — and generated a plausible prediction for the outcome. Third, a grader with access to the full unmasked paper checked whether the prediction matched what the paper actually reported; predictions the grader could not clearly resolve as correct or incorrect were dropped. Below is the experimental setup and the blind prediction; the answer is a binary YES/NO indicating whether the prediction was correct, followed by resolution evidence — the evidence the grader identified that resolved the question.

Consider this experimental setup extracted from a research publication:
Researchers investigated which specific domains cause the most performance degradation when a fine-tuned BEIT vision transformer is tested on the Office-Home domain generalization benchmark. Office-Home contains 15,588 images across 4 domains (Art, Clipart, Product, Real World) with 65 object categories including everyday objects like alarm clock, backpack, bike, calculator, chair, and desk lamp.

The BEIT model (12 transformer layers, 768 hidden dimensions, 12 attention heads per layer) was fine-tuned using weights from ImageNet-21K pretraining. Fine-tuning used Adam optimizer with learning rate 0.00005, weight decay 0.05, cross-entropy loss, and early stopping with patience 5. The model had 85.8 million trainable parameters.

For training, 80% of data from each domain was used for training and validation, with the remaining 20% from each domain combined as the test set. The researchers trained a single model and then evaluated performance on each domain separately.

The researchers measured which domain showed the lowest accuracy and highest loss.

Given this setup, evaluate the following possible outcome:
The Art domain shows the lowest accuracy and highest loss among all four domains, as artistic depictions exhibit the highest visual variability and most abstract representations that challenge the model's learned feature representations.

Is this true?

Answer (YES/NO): YES